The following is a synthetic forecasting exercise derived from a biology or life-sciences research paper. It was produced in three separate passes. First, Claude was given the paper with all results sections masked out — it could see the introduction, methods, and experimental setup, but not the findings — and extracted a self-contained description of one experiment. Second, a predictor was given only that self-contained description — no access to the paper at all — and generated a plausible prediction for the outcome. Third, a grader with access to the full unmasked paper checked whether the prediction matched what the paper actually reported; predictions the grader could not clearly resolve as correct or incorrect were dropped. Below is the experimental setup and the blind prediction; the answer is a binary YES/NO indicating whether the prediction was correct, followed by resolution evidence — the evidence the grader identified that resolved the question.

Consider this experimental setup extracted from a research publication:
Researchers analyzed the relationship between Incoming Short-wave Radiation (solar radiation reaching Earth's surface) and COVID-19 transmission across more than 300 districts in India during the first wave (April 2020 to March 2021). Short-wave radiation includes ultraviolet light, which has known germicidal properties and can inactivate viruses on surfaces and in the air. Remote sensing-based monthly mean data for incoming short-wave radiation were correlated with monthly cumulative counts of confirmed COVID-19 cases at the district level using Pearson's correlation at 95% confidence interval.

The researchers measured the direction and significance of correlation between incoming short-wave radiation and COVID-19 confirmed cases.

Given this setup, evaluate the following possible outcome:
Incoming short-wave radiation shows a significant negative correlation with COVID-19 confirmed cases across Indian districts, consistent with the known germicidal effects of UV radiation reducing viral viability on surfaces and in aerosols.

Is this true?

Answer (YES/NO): NO